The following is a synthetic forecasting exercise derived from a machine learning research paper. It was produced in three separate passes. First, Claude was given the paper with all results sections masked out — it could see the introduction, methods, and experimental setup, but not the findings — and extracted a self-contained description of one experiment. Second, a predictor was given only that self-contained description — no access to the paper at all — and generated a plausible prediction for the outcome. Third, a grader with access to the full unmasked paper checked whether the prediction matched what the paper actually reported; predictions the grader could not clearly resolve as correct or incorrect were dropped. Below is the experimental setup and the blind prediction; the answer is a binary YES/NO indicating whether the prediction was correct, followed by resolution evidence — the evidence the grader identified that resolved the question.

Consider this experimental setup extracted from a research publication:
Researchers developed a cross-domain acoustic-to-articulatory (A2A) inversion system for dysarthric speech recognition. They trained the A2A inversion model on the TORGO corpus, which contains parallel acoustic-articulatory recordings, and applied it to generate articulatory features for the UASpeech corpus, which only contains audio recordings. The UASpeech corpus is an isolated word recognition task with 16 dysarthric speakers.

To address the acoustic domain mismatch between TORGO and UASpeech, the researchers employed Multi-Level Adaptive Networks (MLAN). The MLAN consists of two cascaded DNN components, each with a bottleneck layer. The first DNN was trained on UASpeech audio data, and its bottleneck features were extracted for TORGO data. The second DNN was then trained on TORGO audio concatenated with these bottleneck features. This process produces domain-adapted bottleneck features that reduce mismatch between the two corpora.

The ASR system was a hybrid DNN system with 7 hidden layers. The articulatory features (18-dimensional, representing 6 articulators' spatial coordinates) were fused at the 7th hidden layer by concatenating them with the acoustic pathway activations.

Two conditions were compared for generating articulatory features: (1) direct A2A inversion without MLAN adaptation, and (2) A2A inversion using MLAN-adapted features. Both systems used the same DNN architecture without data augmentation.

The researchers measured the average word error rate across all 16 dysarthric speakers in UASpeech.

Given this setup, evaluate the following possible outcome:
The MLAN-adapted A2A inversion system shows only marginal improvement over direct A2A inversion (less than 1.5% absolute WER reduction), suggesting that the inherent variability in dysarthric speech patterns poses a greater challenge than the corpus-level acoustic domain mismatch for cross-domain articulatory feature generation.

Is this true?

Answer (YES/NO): YES